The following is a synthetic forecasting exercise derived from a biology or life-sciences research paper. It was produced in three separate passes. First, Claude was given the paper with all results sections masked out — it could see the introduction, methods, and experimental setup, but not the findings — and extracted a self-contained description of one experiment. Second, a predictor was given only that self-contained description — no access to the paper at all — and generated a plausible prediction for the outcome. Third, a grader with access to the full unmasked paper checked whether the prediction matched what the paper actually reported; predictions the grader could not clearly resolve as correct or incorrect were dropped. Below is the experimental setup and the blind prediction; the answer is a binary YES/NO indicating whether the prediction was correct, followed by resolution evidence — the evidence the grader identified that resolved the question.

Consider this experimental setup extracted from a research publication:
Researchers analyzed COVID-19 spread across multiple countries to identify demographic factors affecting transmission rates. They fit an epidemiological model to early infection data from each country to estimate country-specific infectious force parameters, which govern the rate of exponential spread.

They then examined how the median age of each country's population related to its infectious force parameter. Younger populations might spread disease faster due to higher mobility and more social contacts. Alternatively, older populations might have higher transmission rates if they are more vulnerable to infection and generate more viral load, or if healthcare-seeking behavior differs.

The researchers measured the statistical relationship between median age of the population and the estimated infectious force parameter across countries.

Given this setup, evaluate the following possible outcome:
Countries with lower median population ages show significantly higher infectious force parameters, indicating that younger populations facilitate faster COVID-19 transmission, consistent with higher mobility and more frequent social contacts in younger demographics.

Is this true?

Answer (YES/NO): YES